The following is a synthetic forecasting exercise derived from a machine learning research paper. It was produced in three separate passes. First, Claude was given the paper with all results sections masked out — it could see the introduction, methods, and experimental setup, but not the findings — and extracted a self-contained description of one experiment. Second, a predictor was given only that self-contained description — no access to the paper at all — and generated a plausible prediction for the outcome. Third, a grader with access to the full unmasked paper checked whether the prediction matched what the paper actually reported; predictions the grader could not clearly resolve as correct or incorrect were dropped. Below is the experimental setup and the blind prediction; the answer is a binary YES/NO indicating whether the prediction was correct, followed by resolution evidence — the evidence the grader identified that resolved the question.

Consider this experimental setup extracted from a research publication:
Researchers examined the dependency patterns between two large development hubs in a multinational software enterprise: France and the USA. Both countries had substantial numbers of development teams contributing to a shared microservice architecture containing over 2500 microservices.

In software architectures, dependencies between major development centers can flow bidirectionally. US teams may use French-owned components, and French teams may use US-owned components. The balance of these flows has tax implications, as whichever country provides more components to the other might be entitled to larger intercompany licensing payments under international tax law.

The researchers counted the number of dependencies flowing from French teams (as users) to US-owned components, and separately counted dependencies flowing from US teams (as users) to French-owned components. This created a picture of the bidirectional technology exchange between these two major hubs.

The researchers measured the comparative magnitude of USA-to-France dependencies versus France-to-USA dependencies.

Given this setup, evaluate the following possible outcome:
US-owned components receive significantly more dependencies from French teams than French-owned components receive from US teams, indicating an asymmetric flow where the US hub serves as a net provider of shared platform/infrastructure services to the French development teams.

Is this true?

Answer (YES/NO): NO